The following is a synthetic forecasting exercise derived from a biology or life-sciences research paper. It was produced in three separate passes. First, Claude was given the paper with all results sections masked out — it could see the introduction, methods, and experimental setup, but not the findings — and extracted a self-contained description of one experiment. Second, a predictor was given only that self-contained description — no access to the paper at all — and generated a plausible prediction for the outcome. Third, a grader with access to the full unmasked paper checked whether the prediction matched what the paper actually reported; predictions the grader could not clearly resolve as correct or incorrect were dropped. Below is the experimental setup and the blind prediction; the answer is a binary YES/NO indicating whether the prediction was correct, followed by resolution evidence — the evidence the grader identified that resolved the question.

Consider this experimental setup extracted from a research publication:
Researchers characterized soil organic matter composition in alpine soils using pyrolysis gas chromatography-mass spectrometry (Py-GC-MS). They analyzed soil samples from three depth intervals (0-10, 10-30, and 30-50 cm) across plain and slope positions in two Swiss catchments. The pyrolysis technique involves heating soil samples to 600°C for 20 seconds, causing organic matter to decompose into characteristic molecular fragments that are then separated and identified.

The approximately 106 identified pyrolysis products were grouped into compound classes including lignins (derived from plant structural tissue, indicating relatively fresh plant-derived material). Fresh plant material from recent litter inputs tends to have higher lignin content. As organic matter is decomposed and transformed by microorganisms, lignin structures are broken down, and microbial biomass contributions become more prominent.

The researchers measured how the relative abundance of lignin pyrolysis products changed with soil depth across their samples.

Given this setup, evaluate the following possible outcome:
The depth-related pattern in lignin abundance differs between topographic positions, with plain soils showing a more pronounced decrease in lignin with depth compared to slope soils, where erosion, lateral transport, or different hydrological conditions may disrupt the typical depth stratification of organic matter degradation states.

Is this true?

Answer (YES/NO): NO